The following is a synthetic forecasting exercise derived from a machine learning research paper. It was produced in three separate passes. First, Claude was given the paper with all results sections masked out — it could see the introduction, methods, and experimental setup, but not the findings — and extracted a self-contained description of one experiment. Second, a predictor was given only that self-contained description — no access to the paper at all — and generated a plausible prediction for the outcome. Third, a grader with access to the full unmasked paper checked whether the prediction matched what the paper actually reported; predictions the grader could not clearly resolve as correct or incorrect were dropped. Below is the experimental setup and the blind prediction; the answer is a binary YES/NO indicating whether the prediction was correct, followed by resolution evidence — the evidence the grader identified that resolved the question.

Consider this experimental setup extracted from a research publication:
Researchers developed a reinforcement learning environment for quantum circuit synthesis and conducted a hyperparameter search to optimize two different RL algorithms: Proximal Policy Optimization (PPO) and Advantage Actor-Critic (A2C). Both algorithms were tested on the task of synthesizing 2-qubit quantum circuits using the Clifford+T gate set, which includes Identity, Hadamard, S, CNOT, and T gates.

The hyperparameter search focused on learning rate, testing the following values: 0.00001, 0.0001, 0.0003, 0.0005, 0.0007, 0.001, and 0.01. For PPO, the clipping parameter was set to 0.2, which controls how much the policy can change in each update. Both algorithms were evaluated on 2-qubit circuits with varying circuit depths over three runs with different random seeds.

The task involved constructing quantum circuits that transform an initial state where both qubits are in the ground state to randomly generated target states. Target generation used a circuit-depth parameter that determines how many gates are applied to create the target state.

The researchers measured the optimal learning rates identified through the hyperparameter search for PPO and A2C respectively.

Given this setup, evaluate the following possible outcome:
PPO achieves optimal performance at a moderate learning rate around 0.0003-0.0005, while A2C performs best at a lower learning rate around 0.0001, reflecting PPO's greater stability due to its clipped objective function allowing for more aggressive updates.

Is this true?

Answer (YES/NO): NO